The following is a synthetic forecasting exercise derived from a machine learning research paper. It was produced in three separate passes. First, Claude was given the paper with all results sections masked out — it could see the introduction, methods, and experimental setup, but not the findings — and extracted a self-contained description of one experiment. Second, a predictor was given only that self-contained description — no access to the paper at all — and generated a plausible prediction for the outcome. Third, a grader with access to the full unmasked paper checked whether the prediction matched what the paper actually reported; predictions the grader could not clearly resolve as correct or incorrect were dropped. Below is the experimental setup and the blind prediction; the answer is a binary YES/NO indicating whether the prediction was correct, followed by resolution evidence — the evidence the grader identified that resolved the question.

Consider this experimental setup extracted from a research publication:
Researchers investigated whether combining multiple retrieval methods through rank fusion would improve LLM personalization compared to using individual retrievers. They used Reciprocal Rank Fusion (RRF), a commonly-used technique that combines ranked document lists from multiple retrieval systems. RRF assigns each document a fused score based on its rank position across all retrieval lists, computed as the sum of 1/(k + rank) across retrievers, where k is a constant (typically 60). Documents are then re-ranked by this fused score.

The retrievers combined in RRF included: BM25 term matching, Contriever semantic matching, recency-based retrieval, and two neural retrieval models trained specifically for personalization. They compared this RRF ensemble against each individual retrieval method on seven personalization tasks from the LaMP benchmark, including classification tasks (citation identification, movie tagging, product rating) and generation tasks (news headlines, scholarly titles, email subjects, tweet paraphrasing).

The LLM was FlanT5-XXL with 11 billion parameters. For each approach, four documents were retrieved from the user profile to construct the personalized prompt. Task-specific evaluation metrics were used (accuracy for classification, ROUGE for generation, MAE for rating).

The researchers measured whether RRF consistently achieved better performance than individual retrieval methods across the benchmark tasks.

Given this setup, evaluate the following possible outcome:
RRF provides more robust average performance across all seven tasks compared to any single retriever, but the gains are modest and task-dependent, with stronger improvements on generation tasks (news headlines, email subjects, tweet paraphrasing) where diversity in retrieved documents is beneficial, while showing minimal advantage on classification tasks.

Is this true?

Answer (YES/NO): NO